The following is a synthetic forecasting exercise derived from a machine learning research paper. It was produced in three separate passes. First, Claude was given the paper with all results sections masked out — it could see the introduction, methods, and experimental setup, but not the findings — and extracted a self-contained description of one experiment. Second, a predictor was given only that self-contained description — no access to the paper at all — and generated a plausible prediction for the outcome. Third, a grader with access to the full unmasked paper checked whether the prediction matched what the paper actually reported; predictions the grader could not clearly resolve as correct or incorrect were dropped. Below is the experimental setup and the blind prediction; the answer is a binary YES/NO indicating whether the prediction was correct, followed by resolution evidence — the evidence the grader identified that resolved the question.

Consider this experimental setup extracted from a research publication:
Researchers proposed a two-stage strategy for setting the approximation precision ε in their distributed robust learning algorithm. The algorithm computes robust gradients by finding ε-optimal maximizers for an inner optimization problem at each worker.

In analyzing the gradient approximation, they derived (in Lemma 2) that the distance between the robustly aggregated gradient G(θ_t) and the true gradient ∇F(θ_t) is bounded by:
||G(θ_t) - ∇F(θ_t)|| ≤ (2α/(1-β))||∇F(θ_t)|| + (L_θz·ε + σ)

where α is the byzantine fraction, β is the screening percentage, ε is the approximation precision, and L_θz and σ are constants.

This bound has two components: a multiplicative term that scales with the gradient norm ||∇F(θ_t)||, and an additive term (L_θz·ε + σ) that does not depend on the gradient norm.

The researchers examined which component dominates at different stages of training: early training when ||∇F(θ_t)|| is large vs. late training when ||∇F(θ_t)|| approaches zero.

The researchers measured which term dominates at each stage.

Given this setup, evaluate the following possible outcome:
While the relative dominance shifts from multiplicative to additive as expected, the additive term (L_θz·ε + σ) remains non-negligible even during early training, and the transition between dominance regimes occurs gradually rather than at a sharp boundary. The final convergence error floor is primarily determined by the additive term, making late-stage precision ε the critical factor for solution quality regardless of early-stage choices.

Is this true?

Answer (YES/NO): NO